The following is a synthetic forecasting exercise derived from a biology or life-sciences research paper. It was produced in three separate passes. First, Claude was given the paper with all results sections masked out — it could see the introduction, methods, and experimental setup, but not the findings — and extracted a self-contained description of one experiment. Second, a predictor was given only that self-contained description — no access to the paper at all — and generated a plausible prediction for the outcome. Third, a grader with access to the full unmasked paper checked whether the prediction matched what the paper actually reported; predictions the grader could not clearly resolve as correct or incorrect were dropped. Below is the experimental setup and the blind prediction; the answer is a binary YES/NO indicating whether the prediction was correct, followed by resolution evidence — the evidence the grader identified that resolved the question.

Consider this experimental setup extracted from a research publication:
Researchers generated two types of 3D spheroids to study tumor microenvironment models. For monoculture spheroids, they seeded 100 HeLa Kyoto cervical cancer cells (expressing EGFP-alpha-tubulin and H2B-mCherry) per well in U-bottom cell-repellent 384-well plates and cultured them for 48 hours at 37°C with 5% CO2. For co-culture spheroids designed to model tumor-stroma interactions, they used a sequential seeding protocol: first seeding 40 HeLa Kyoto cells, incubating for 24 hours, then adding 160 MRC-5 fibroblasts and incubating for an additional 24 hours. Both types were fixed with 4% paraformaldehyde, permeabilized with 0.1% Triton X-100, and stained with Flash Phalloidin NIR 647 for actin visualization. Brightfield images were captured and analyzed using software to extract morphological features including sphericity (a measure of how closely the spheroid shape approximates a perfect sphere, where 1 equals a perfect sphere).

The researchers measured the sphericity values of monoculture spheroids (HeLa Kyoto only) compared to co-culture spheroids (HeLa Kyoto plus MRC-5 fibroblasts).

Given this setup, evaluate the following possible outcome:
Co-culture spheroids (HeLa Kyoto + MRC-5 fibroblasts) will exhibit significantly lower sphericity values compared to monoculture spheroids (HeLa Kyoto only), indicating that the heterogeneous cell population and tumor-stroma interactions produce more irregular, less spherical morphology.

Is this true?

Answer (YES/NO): NO